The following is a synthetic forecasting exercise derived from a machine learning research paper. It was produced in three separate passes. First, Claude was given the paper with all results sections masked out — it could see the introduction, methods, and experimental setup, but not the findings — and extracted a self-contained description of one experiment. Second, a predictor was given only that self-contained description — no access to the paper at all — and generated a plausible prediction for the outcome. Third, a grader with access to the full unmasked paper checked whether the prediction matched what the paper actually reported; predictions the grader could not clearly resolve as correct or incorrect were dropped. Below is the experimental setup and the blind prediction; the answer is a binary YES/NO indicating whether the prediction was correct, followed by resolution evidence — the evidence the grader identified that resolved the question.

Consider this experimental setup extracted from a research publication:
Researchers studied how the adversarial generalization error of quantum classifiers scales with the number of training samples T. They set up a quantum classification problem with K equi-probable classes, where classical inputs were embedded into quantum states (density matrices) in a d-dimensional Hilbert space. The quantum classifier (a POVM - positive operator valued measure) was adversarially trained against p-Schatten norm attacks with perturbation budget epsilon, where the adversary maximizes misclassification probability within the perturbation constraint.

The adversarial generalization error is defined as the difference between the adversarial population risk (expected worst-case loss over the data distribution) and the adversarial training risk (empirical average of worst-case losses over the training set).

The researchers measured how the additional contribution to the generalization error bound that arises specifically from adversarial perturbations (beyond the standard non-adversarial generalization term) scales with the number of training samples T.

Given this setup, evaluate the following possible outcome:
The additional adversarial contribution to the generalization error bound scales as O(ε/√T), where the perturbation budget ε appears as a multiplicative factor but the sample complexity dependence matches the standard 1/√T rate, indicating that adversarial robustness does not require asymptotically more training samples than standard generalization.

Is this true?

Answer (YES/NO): NO